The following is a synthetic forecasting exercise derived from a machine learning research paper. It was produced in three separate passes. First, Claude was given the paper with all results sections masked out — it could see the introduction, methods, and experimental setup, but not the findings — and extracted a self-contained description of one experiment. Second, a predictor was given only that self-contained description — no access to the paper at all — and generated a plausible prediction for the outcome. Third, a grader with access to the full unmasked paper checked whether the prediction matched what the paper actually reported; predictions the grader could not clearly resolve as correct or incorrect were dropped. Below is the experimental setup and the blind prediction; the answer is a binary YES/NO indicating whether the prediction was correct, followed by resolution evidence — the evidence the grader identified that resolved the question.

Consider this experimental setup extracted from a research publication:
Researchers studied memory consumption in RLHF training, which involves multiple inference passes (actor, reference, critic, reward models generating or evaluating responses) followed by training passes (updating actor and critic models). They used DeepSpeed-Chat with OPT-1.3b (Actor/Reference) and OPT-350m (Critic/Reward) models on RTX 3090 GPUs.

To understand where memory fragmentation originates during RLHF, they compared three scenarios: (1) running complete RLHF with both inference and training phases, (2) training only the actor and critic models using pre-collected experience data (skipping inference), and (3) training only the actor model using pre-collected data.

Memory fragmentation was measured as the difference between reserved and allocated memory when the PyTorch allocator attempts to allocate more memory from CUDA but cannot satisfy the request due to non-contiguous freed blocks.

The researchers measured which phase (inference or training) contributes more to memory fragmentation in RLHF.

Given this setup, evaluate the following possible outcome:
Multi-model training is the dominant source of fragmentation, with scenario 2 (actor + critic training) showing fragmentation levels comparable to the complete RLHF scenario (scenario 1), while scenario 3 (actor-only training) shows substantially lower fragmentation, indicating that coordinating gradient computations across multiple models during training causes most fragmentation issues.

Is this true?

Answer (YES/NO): NO